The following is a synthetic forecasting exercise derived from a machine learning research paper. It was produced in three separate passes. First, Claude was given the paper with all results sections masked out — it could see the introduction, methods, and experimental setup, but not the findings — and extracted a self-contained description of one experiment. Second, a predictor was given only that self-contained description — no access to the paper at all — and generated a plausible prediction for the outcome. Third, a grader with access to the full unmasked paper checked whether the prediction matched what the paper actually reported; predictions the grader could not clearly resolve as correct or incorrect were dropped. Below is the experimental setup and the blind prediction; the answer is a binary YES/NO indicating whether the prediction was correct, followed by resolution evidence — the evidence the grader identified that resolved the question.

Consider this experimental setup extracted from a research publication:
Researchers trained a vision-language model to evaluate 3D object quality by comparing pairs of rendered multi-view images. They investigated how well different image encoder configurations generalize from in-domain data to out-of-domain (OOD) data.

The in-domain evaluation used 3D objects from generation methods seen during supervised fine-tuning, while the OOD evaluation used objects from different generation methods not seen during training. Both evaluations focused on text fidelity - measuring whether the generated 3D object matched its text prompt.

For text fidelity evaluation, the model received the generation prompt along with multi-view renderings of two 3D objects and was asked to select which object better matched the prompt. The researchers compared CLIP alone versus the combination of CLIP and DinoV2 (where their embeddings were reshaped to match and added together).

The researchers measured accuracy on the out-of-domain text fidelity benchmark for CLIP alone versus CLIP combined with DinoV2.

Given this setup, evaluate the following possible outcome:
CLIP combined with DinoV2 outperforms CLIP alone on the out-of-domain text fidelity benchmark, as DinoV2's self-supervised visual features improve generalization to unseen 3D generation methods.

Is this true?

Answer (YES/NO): NO